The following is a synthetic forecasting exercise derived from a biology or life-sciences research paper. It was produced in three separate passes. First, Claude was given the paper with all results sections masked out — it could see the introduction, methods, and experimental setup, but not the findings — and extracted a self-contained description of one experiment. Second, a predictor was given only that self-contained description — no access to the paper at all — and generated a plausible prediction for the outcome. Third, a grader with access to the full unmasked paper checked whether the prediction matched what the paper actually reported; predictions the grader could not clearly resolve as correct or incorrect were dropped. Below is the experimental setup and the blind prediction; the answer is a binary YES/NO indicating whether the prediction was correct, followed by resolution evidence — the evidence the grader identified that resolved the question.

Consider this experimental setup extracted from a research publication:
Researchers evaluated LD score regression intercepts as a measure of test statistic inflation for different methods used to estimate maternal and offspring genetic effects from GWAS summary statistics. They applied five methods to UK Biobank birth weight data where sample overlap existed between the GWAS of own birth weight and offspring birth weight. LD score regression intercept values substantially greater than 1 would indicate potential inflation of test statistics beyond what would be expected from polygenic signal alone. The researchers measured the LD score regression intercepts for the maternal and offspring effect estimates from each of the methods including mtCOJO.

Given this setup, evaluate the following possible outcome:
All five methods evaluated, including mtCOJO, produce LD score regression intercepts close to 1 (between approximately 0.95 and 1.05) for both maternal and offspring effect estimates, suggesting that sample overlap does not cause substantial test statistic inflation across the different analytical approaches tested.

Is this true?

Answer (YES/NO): NO